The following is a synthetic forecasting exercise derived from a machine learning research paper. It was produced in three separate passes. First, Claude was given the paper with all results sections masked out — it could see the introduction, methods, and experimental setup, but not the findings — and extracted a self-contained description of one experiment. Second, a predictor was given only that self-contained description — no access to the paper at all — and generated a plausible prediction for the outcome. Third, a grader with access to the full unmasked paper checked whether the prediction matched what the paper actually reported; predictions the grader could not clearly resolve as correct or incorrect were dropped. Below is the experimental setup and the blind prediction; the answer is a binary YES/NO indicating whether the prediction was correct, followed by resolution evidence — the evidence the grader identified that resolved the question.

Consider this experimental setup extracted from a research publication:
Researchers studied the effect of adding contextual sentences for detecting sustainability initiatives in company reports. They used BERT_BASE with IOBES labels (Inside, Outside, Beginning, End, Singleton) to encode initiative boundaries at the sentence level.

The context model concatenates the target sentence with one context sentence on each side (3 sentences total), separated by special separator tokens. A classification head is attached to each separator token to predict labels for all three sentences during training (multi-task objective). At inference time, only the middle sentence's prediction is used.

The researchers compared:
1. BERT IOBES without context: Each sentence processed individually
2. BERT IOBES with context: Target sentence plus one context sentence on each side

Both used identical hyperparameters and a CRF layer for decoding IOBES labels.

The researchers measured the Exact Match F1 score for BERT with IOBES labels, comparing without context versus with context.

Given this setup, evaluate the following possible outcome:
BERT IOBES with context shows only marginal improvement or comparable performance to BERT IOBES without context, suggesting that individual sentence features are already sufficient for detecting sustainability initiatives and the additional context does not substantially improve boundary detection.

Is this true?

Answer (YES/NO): YES